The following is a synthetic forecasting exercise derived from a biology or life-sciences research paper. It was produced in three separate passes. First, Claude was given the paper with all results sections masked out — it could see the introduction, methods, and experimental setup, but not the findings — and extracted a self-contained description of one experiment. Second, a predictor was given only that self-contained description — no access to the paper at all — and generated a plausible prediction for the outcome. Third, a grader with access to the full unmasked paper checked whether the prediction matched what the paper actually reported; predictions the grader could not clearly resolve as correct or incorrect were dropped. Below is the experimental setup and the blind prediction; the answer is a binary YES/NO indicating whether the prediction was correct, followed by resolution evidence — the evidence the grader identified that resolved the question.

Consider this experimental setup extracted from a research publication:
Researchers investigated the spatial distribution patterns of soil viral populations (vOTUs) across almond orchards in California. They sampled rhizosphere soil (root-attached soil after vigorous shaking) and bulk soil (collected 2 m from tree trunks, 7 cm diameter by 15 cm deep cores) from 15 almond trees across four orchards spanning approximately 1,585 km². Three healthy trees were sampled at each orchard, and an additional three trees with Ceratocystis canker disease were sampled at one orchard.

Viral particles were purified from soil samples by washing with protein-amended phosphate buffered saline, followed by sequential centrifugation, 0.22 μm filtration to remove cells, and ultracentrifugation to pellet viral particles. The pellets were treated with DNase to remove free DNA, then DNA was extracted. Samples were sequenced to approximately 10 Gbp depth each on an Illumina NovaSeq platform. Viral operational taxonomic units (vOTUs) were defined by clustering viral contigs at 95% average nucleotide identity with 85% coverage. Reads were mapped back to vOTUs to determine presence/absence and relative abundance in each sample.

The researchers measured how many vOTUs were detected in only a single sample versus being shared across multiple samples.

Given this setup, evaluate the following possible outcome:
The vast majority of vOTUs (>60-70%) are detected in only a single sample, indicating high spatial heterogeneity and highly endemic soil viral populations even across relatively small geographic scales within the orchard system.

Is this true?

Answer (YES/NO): YES